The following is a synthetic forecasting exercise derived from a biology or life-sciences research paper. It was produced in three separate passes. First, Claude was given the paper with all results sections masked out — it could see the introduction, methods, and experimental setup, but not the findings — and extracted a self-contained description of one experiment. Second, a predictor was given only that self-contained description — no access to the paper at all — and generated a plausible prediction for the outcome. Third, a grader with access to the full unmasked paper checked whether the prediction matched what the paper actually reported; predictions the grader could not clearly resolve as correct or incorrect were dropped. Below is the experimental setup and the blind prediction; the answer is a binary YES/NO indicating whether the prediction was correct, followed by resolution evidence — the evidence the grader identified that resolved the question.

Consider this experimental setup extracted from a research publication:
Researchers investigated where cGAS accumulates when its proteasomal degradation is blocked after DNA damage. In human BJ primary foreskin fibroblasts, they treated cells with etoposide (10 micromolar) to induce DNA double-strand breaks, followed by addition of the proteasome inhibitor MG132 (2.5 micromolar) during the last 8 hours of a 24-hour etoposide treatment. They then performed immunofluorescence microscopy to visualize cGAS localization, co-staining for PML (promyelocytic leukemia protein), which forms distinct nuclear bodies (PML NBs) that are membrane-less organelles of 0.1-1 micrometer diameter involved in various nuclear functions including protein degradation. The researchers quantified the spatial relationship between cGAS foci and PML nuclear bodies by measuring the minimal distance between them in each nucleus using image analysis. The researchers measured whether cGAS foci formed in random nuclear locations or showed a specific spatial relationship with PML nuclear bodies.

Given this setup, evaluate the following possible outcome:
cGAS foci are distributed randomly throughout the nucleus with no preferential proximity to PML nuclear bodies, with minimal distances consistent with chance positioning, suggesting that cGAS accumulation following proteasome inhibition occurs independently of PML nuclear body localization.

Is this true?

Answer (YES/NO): NO